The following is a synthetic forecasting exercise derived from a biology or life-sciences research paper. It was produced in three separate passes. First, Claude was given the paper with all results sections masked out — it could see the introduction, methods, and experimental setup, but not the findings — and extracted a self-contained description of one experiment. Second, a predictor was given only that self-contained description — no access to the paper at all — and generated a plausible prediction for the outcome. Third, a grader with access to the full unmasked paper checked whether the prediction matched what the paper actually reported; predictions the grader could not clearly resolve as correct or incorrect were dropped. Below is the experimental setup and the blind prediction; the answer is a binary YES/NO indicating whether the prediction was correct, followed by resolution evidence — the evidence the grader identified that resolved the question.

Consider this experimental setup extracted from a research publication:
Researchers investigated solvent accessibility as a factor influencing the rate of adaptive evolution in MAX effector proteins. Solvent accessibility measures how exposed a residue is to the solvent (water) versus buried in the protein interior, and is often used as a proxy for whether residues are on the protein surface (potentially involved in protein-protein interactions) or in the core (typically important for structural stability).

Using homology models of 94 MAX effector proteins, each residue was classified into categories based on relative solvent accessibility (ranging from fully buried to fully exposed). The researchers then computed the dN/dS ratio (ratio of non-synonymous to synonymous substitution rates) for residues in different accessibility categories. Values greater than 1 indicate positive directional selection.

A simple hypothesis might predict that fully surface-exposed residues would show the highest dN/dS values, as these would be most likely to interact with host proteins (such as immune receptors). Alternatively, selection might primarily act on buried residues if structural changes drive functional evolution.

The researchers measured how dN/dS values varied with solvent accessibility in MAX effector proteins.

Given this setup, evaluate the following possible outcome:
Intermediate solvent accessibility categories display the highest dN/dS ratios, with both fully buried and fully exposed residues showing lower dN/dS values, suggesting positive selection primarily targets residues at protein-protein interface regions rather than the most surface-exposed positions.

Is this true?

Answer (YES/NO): YES